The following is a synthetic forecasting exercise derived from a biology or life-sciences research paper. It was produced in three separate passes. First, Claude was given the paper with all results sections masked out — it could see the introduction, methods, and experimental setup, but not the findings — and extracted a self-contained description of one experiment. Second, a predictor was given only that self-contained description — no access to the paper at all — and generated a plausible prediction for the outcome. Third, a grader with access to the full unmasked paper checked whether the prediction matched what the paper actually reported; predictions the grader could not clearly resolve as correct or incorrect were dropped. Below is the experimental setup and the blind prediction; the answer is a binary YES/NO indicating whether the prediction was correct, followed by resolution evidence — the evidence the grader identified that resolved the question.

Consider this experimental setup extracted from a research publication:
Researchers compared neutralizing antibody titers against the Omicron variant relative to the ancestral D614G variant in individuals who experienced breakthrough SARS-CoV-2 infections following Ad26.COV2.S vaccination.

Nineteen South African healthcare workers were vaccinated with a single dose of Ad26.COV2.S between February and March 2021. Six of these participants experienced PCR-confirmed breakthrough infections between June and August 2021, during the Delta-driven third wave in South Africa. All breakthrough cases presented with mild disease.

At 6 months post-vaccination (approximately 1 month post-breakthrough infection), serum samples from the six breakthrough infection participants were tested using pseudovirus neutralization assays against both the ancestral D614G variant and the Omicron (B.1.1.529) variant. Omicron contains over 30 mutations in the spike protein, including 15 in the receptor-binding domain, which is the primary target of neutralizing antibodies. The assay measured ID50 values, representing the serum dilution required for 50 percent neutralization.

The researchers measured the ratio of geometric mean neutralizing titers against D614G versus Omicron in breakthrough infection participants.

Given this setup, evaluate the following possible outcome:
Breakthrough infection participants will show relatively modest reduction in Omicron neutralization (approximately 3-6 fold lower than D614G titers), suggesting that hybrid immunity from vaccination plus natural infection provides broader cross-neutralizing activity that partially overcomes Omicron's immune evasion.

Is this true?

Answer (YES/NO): NO